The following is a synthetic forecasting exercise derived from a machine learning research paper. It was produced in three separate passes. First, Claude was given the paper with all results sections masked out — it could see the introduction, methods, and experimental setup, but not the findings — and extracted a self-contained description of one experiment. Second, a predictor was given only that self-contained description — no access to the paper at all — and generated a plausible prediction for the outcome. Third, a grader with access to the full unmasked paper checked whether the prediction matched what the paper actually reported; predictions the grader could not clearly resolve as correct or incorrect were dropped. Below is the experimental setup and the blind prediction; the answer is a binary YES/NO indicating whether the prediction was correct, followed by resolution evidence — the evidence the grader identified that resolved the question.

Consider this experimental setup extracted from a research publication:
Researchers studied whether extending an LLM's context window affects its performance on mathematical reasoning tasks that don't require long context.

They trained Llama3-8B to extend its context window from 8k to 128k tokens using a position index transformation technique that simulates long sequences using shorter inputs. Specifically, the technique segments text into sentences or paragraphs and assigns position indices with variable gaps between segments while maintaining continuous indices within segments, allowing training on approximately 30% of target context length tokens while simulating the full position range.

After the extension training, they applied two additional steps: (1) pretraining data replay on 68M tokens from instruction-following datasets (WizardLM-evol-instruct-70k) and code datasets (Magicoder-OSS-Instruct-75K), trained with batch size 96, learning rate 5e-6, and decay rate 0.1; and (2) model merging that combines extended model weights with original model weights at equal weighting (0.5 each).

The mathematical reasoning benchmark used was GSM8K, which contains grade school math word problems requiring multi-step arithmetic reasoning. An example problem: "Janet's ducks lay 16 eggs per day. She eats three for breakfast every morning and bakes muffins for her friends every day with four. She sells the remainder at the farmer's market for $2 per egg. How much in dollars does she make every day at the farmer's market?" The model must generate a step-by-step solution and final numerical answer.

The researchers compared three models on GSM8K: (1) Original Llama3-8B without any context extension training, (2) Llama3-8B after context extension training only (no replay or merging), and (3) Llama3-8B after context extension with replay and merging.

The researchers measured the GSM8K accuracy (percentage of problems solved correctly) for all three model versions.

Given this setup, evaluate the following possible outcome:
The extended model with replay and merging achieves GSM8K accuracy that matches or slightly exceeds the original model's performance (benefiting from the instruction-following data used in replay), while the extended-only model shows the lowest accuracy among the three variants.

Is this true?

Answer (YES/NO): NO